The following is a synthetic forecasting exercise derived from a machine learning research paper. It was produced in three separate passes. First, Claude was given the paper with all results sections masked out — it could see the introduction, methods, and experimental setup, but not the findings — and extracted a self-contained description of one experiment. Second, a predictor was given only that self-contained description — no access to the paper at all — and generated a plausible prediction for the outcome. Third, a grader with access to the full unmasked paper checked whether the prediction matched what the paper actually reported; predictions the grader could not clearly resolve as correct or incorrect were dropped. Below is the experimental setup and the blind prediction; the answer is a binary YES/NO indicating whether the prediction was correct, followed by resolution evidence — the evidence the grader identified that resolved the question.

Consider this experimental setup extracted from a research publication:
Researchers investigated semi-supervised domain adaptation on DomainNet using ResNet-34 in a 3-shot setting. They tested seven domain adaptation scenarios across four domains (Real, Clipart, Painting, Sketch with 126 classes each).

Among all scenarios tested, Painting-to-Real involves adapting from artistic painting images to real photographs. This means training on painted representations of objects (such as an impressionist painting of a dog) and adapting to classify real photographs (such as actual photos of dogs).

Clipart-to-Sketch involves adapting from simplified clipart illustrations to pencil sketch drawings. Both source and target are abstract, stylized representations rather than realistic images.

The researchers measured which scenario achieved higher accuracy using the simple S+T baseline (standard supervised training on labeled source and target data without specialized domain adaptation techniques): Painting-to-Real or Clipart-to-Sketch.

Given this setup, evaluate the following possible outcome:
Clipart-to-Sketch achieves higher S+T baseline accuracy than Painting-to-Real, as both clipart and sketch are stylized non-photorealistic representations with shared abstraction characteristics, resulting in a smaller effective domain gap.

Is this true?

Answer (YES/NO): NO